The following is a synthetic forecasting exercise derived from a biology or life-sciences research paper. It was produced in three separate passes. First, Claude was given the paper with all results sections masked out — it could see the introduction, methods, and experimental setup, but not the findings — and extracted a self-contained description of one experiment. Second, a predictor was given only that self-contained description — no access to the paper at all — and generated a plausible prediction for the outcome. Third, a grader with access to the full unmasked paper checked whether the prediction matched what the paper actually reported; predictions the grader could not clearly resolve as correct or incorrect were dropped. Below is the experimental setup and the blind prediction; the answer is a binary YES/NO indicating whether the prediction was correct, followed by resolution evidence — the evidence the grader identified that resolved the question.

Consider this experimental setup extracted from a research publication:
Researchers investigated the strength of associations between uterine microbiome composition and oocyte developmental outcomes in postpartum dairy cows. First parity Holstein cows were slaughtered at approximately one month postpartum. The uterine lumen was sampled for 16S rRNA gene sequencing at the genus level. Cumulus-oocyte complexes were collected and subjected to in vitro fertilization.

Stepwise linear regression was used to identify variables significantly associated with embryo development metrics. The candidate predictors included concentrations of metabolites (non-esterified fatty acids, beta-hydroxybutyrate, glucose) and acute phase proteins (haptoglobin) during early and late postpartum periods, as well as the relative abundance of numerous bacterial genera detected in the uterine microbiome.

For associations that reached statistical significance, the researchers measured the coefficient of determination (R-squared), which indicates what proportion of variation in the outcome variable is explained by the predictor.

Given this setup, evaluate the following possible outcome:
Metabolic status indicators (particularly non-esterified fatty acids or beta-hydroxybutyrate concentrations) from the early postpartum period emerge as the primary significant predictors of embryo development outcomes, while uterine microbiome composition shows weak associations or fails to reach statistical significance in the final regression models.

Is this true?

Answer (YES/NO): NO